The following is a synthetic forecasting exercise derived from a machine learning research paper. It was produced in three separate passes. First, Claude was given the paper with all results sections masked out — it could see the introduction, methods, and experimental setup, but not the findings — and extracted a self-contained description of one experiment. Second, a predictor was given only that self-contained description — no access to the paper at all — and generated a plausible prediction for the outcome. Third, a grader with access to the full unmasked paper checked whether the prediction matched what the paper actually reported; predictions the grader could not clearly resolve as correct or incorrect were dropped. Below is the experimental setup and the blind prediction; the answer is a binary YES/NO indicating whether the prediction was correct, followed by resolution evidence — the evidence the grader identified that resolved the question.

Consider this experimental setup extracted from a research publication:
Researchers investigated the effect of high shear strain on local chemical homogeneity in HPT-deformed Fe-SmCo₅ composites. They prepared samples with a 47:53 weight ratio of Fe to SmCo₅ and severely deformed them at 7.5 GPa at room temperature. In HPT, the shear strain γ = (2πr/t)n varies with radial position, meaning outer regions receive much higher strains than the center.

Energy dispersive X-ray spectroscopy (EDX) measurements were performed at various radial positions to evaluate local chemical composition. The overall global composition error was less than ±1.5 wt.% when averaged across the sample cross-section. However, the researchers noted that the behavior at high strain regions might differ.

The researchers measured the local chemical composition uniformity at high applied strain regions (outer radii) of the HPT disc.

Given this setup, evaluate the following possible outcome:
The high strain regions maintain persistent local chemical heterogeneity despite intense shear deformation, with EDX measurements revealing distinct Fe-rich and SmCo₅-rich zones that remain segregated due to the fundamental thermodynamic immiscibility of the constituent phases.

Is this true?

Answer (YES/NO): YES